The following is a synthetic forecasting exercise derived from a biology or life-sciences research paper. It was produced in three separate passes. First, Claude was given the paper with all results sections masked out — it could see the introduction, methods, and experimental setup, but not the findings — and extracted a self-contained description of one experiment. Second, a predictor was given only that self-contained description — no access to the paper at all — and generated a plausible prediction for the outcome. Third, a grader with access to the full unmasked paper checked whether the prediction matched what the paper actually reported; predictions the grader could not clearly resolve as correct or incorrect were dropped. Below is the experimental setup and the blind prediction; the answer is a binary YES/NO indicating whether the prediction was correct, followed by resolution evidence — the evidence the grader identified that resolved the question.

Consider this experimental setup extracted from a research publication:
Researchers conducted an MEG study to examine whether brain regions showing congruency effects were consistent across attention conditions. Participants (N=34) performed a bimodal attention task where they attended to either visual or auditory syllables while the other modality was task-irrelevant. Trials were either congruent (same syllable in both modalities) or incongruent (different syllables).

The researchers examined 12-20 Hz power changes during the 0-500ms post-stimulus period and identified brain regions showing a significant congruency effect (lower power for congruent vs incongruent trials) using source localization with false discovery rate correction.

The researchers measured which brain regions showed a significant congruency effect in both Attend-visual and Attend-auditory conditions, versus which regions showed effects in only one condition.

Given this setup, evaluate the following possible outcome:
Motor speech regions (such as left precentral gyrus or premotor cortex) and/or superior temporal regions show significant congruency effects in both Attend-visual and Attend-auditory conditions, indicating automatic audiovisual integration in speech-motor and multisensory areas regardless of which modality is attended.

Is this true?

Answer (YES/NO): NO